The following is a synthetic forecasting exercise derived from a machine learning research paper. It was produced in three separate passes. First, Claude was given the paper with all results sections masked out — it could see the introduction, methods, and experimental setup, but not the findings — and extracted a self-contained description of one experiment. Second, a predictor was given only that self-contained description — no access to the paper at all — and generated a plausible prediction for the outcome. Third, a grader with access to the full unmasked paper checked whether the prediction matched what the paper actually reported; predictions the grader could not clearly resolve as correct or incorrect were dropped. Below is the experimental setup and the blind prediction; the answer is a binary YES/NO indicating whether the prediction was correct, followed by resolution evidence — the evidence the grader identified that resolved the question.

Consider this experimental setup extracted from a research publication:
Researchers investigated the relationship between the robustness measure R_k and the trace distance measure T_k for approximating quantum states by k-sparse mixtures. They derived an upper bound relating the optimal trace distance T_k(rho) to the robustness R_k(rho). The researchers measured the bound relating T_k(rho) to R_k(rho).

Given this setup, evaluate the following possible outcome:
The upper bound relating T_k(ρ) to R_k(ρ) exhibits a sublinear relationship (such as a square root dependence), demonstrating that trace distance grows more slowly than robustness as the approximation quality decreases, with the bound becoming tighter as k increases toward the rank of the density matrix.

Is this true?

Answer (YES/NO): NO